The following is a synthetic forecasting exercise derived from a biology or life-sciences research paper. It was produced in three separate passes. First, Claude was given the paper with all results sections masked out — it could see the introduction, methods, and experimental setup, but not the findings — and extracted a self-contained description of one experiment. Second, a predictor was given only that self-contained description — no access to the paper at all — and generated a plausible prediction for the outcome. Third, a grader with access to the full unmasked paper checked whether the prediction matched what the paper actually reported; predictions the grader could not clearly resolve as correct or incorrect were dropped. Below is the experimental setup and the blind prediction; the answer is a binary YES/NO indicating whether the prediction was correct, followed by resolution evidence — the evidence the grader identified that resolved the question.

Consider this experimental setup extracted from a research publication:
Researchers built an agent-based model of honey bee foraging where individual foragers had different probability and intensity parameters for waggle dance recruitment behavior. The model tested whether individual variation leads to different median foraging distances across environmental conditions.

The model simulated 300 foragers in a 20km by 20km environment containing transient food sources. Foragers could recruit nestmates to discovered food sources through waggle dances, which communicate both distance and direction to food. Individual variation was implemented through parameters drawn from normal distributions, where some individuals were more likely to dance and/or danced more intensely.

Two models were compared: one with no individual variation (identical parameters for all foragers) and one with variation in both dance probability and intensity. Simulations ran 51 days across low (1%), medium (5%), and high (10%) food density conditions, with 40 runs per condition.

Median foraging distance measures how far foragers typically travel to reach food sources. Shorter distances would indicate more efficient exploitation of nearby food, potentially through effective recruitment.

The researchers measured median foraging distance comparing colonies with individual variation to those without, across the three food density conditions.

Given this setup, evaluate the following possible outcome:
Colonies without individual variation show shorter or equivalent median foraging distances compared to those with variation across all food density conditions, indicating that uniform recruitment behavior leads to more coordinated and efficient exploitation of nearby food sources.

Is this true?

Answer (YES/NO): NO